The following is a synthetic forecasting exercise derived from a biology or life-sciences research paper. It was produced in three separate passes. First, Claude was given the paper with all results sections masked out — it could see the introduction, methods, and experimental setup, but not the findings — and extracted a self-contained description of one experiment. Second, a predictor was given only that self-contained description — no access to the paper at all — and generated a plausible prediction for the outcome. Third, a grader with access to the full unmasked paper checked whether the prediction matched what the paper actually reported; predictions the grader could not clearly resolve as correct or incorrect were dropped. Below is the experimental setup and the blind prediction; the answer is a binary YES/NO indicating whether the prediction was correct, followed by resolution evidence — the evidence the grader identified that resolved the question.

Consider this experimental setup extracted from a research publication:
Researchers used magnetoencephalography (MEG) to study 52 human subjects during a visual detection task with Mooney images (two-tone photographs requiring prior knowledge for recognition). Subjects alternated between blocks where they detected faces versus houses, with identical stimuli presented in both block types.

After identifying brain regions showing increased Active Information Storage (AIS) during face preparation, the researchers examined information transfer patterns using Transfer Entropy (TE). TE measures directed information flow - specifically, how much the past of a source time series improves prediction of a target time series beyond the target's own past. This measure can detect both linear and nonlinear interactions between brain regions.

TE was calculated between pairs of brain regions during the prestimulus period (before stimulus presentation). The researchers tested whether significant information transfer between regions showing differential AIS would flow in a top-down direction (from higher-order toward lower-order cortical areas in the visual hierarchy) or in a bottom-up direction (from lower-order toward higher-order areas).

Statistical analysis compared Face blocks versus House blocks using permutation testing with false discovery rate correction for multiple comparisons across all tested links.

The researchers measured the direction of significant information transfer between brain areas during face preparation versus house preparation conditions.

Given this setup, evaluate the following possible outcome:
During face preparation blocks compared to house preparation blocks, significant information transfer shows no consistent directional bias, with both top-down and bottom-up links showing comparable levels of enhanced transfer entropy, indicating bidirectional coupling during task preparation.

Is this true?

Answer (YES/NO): NO